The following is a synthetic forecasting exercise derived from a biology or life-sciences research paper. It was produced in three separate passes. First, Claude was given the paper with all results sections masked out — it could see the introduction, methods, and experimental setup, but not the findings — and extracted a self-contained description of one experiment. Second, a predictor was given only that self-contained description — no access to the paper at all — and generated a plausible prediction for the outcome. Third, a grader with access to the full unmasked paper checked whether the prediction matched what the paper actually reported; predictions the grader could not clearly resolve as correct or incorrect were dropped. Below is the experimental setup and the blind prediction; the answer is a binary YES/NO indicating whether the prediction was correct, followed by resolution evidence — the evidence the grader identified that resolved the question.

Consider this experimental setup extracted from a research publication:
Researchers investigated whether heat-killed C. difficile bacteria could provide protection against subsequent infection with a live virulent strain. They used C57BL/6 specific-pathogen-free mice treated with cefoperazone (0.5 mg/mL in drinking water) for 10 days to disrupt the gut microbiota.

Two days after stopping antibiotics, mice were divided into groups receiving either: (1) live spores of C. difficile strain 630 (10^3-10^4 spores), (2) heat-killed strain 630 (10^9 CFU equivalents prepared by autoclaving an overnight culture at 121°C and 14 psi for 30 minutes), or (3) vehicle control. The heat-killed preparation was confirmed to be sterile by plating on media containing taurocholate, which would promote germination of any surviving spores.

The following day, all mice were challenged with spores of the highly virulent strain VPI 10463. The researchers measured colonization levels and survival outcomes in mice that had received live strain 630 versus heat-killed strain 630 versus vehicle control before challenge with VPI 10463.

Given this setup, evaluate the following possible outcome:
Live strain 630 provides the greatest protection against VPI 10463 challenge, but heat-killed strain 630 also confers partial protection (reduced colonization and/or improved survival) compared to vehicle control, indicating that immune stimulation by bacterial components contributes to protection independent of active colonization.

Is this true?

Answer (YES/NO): NO